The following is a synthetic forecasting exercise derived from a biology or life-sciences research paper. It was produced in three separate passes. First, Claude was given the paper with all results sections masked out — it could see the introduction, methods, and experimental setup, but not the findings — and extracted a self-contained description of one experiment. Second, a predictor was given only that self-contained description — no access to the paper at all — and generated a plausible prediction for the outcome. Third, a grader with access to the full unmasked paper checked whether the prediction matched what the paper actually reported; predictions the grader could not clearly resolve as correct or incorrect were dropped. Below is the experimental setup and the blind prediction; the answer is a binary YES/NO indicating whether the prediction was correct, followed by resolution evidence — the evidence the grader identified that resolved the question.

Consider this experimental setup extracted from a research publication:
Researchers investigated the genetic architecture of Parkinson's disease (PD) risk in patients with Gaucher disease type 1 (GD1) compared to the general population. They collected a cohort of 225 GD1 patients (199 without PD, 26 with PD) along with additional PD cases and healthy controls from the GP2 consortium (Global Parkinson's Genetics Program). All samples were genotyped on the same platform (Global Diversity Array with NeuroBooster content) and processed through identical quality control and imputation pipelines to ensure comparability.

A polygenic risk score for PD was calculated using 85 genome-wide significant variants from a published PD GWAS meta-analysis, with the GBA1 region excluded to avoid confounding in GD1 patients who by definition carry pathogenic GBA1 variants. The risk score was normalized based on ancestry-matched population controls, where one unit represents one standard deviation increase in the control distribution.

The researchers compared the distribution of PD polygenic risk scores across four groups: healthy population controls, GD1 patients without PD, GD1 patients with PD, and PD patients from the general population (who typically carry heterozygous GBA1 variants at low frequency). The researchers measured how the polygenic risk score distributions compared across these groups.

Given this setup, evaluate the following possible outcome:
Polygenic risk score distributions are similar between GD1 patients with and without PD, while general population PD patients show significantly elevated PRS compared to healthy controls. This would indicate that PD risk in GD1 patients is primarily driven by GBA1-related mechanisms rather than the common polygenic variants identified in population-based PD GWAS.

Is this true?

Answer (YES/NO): NO